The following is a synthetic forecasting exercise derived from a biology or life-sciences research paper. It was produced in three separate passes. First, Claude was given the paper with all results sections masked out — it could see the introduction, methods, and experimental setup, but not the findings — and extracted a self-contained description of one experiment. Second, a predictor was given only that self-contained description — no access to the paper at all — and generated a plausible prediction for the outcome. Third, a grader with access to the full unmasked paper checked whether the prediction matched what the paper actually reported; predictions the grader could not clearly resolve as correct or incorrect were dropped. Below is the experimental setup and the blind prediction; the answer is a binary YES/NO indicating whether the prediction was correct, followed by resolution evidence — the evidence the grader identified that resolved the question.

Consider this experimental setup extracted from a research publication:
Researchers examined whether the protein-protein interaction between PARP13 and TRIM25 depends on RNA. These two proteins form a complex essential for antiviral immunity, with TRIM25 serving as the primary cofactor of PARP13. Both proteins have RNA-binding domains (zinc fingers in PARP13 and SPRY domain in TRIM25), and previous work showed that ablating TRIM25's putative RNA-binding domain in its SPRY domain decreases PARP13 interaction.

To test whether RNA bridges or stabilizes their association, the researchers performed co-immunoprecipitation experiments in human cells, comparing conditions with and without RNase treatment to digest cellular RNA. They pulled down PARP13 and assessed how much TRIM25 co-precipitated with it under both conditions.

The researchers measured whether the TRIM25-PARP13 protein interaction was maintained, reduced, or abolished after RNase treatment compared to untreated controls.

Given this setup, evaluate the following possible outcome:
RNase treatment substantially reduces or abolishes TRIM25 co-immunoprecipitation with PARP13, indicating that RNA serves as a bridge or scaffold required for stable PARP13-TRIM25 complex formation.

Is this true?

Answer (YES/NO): NO